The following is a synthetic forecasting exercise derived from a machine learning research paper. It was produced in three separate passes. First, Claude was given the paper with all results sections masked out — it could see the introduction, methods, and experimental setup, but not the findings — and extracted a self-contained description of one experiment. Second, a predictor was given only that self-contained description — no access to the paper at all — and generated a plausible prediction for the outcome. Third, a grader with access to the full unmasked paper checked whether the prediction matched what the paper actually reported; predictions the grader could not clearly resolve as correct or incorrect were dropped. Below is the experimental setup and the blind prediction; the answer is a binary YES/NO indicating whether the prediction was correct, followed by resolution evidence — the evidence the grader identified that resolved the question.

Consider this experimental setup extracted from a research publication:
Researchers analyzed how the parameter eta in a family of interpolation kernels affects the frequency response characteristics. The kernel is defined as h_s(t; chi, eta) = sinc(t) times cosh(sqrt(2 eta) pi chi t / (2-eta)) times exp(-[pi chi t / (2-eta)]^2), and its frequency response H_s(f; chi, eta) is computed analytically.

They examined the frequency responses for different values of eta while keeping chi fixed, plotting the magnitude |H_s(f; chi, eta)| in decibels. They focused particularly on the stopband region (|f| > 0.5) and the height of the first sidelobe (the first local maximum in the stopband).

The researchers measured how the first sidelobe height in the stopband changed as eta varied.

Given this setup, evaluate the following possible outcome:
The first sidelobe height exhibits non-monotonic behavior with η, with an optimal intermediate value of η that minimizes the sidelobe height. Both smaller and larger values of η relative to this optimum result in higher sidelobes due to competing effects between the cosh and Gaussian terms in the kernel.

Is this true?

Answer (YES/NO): NO